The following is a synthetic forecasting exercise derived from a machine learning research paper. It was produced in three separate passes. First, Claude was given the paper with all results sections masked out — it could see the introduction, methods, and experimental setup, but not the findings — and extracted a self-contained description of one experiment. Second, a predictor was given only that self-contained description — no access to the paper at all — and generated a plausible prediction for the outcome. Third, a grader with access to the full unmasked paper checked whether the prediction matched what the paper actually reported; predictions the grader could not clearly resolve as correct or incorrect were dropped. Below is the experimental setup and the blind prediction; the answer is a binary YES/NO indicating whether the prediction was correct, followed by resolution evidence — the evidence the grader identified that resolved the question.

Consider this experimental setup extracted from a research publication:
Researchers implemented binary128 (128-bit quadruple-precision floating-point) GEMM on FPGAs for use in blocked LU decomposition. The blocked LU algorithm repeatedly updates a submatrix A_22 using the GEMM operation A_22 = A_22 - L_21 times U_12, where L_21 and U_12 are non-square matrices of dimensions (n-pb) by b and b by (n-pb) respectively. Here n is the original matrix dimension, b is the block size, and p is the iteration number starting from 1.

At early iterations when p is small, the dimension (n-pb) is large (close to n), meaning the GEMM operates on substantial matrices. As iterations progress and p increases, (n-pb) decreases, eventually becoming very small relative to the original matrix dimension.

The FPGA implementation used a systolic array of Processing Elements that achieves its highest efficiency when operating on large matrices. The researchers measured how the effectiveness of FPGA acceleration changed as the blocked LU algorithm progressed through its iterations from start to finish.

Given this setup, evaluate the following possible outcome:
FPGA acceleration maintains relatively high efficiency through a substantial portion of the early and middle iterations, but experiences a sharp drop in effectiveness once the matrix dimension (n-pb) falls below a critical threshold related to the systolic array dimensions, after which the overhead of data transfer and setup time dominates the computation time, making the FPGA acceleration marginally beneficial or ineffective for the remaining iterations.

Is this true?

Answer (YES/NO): NO